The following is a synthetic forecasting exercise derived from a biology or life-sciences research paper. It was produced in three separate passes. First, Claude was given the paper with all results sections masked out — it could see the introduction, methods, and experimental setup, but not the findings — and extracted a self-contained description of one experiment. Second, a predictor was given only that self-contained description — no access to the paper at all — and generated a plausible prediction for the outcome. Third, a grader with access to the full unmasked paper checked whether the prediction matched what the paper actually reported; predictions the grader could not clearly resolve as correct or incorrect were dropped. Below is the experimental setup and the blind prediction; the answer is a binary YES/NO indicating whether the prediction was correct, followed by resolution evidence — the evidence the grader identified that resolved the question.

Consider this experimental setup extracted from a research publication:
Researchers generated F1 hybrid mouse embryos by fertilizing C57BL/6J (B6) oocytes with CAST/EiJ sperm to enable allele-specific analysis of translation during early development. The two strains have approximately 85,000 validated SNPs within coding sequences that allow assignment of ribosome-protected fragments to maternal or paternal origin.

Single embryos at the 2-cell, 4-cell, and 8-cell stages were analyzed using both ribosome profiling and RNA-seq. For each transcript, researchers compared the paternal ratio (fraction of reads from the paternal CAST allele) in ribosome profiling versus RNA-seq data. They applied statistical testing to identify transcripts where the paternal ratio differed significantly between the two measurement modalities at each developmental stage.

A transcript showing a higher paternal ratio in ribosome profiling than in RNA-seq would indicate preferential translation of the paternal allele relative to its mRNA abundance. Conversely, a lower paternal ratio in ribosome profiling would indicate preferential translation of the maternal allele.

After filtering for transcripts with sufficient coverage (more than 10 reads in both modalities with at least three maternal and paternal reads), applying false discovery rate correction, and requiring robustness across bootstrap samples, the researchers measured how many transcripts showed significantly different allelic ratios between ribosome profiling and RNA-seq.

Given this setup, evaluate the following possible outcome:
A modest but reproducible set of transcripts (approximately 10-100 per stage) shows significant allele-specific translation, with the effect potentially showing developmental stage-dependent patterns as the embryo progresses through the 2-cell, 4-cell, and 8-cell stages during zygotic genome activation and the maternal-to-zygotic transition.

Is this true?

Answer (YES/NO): NO